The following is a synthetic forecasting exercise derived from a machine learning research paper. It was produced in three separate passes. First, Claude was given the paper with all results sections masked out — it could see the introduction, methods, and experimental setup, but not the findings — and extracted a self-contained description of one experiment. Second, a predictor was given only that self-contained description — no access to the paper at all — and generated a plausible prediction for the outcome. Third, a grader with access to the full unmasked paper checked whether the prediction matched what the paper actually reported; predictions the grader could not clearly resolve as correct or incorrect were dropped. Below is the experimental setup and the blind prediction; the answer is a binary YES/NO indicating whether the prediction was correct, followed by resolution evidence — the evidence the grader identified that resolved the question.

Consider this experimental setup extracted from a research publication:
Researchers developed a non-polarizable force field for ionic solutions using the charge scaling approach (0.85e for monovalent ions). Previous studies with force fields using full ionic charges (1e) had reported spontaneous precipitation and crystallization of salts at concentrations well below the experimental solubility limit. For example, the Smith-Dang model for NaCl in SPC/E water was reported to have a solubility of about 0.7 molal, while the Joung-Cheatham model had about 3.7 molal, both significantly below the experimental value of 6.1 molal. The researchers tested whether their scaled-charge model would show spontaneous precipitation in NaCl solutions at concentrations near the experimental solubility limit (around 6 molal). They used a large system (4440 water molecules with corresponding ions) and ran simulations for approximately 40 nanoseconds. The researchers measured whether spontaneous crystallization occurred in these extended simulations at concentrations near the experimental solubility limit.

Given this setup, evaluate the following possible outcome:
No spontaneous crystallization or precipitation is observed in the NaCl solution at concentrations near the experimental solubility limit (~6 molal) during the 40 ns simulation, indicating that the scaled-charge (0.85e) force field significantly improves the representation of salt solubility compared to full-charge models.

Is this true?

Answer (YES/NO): YES